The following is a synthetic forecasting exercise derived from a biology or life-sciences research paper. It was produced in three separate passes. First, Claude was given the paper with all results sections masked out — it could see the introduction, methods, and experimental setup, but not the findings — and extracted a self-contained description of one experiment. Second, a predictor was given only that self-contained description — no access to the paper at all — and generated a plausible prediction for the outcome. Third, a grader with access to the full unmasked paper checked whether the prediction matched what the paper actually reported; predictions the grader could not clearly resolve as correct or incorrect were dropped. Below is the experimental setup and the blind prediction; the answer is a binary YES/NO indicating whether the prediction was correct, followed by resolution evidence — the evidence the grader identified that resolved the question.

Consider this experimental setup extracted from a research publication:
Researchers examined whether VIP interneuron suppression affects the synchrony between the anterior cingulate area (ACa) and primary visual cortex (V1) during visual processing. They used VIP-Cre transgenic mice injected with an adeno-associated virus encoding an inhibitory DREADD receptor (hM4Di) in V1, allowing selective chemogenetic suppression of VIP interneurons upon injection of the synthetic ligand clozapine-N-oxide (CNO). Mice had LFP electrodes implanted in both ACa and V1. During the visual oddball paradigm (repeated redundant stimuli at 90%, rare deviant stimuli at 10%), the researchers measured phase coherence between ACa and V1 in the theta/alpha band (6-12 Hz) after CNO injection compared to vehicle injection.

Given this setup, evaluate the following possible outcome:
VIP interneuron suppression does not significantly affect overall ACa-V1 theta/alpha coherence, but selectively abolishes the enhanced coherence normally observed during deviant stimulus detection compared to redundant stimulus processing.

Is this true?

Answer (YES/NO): NO